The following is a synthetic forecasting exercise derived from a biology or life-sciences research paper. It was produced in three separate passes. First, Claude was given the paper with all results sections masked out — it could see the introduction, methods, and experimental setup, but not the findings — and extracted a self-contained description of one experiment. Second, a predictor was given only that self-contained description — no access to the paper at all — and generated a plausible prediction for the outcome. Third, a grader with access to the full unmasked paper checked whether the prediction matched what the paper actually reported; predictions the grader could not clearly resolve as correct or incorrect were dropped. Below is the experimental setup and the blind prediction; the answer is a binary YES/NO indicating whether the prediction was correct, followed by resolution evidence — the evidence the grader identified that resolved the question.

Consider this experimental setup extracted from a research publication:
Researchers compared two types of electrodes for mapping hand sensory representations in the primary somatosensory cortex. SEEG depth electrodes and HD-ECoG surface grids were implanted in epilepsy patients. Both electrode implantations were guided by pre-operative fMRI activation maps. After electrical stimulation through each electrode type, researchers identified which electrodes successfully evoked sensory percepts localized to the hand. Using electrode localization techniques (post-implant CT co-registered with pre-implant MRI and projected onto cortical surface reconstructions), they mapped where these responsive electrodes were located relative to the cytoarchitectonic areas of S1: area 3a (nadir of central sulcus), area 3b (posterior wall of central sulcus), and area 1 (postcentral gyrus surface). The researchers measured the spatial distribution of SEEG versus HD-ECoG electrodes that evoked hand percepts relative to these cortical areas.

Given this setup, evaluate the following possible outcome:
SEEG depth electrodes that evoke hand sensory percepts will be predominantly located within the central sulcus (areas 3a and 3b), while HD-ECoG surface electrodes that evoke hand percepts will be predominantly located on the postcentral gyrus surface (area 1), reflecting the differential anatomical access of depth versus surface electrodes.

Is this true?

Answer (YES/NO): YES